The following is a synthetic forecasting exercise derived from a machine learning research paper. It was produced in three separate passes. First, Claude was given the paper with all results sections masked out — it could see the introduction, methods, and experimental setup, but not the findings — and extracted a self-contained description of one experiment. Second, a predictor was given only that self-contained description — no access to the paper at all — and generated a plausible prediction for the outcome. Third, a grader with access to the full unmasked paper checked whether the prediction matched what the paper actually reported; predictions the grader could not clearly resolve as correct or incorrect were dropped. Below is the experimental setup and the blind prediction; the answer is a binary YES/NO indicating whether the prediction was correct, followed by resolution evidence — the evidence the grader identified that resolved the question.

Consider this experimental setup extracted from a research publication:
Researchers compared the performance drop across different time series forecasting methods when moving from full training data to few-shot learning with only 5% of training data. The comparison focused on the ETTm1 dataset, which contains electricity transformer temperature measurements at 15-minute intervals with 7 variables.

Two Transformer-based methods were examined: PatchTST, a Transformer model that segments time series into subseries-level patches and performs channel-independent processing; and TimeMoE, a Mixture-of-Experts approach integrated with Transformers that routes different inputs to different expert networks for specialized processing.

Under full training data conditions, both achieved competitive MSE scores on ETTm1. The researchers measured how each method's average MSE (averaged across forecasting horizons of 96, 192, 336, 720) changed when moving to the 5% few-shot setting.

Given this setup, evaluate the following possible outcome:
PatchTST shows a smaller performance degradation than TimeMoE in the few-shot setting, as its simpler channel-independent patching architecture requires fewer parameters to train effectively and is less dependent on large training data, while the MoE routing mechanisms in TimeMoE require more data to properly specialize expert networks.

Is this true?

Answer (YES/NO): NO